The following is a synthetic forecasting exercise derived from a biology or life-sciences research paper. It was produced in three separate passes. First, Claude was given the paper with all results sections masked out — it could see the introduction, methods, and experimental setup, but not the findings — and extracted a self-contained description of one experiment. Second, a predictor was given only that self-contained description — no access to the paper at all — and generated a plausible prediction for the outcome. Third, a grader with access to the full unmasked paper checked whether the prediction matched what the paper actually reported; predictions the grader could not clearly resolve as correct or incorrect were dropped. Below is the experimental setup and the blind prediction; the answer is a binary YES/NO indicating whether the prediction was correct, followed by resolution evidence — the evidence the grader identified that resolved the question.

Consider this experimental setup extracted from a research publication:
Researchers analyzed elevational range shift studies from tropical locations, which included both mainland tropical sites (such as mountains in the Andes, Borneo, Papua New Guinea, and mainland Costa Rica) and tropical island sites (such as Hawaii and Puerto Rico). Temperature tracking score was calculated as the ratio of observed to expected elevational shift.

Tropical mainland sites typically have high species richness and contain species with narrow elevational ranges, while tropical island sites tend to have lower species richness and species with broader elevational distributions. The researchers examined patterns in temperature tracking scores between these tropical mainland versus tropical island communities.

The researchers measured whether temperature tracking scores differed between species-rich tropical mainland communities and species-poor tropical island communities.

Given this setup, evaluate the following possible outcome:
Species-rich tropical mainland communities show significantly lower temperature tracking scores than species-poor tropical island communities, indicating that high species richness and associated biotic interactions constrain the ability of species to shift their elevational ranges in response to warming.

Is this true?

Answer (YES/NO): NO